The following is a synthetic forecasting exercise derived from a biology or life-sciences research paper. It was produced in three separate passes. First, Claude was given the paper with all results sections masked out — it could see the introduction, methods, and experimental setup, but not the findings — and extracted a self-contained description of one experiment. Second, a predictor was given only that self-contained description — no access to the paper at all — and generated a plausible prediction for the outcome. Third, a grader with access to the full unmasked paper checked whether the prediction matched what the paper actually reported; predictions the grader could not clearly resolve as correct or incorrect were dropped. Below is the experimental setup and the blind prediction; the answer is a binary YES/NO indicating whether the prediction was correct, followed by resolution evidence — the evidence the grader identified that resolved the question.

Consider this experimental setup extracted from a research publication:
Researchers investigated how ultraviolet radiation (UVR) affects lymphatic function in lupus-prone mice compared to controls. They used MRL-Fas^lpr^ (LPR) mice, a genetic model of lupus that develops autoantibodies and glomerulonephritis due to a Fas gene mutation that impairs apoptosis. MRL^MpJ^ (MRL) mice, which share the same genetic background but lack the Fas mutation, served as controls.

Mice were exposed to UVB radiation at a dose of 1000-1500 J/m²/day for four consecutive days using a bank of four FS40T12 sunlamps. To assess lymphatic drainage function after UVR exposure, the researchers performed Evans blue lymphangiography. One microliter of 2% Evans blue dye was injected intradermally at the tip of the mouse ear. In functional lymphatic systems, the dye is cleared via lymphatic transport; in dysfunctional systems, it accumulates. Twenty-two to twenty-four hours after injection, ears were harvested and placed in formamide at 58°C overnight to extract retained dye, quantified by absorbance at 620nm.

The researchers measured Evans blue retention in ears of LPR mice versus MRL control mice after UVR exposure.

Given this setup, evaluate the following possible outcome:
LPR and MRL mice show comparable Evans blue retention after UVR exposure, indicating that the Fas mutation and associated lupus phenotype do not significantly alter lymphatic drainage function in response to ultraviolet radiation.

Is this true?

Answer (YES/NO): NO